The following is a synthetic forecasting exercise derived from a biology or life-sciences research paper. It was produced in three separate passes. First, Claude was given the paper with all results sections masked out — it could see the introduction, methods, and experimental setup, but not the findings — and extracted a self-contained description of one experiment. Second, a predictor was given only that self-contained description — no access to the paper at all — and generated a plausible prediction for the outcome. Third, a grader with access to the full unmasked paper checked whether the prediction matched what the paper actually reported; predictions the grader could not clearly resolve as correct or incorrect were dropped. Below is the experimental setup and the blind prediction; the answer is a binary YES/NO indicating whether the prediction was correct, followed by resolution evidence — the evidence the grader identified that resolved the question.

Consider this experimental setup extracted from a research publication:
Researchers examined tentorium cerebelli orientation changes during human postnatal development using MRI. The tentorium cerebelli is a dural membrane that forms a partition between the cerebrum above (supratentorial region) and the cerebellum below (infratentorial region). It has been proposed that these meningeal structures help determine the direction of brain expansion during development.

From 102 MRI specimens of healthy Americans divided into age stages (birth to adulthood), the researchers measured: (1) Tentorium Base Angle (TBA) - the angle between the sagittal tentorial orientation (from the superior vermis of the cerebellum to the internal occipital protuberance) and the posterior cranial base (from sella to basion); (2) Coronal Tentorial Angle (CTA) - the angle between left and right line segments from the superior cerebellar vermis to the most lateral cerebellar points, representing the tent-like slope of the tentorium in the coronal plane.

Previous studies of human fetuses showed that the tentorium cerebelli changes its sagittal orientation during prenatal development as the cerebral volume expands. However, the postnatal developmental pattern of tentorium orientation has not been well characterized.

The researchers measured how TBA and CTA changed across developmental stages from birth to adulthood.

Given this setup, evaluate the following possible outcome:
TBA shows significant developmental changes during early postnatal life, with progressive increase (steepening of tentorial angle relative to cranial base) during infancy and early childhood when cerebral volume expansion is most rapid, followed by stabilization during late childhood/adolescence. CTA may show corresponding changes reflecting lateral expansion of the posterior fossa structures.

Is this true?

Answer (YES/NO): NO